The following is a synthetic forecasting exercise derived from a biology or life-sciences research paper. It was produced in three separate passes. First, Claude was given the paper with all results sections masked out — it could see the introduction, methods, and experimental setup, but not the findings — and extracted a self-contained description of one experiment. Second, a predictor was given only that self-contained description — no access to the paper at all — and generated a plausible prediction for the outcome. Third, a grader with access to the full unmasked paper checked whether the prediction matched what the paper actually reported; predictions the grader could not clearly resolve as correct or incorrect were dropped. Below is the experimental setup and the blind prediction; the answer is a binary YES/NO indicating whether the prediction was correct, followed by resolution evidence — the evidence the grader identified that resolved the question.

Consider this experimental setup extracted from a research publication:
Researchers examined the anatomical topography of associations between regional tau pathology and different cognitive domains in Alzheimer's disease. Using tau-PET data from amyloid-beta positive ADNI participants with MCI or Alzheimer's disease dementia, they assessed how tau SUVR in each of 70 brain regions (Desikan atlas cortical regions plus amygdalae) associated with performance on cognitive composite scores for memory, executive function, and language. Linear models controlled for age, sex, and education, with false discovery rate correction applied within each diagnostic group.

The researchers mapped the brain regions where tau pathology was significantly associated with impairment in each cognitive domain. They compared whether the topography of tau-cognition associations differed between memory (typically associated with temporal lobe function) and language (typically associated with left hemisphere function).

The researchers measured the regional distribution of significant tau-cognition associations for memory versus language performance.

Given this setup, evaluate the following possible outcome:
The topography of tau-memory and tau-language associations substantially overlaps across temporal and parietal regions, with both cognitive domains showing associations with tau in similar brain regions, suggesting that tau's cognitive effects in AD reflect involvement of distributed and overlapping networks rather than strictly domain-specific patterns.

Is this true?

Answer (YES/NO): NO